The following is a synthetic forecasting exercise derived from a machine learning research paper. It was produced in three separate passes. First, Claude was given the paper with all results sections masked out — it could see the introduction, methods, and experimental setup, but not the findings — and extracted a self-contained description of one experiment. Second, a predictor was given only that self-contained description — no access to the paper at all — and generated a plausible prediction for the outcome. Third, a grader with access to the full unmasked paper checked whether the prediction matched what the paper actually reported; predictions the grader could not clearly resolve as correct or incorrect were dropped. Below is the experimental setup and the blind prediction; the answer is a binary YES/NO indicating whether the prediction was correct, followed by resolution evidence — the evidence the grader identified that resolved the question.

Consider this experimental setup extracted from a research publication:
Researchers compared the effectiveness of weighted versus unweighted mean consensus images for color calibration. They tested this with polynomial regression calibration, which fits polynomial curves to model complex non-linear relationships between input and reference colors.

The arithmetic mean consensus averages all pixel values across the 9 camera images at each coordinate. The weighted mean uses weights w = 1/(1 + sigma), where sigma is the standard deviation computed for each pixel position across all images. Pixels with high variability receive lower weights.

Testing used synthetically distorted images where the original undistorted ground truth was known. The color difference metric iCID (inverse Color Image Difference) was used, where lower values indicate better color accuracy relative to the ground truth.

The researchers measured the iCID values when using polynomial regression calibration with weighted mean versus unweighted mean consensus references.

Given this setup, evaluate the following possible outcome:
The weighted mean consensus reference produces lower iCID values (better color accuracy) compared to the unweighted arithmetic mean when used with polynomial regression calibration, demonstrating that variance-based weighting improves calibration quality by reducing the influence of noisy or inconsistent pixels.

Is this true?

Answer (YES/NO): NO